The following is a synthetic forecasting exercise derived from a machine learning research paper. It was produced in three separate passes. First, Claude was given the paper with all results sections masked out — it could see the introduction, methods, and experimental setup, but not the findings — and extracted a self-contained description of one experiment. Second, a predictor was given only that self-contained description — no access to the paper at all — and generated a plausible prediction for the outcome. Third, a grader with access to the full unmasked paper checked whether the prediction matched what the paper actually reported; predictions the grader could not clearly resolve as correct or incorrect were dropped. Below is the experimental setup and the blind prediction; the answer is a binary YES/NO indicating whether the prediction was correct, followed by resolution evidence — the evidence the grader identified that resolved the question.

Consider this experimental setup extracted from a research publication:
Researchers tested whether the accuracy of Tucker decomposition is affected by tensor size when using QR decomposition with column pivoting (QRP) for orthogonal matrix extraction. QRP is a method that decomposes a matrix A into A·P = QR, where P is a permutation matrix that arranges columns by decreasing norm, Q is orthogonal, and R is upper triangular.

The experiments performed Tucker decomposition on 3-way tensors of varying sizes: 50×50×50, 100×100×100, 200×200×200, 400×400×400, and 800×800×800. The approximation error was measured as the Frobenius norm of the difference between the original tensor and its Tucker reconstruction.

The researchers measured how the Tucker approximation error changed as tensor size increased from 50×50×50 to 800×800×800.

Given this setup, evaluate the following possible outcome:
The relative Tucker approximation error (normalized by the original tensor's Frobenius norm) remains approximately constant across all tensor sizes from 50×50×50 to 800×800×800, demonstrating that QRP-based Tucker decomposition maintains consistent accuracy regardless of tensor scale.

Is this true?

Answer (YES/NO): NO